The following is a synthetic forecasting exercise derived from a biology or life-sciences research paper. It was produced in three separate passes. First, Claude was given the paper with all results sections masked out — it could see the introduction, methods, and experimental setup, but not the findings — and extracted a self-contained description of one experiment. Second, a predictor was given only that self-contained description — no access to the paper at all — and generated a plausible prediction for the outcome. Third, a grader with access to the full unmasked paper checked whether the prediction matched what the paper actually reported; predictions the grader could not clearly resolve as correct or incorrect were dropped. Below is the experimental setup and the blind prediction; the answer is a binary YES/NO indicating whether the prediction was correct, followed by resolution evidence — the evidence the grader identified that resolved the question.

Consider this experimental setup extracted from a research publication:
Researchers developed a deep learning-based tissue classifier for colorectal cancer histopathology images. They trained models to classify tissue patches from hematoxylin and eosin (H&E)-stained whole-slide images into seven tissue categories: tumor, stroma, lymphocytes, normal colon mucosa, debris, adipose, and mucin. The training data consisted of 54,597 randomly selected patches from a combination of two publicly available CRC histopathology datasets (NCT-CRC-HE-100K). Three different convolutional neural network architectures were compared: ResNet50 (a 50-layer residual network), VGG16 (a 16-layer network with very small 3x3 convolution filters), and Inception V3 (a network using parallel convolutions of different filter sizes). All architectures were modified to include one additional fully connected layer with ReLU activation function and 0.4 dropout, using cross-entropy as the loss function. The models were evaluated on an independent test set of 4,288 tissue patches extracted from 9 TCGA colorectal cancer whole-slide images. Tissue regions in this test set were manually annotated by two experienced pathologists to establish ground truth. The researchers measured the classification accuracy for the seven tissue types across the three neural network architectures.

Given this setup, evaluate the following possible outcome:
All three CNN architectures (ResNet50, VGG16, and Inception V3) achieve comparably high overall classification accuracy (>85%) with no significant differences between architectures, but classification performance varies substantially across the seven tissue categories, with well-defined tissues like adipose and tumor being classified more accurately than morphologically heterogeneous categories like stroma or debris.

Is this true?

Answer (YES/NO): NO